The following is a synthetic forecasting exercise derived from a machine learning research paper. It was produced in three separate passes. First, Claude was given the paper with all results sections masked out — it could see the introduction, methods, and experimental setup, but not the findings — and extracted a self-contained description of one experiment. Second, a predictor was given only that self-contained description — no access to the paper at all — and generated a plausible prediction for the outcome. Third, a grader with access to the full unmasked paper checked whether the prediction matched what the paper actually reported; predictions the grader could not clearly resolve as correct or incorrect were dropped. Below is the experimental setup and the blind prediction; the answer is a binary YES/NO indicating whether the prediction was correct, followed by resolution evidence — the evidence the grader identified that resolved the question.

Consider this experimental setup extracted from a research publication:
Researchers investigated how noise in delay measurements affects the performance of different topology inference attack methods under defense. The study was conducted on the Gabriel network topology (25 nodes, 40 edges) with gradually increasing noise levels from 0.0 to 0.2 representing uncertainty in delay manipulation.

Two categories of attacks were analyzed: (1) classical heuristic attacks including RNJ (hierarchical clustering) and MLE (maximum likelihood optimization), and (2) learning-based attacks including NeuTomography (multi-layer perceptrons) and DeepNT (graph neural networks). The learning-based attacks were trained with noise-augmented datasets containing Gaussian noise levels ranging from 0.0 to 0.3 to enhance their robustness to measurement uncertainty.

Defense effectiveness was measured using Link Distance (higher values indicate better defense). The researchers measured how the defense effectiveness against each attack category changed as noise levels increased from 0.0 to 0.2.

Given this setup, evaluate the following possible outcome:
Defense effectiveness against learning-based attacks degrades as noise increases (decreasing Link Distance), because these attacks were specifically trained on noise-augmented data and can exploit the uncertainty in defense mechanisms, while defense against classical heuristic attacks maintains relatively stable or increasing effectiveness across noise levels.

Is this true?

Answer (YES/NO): NO